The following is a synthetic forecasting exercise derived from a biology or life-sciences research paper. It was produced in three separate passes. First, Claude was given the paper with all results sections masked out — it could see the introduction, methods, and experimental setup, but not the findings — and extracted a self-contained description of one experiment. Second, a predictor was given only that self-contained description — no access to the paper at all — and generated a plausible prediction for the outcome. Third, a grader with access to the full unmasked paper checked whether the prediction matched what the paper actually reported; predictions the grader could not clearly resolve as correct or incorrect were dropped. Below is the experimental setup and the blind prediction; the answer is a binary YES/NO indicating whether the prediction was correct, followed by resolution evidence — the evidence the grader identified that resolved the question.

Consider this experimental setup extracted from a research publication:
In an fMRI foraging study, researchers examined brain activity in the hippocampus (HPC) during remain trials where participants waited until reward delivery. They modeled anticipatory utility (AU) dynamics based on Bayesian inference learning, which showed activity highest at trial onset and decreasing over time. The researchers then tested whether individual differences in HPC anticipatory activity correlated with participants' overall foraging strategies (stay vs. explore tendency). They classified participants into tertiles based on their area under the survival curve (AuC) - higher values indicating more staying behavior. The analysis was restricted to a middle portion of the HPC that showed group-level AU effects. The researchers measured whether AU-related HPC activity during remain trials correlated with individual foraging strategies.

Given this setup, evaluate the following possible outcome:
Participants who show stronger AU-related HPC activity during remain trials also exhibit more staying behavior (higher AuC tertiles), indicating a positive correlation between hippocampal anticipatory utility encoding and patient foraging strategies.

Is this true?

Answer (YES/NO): YES